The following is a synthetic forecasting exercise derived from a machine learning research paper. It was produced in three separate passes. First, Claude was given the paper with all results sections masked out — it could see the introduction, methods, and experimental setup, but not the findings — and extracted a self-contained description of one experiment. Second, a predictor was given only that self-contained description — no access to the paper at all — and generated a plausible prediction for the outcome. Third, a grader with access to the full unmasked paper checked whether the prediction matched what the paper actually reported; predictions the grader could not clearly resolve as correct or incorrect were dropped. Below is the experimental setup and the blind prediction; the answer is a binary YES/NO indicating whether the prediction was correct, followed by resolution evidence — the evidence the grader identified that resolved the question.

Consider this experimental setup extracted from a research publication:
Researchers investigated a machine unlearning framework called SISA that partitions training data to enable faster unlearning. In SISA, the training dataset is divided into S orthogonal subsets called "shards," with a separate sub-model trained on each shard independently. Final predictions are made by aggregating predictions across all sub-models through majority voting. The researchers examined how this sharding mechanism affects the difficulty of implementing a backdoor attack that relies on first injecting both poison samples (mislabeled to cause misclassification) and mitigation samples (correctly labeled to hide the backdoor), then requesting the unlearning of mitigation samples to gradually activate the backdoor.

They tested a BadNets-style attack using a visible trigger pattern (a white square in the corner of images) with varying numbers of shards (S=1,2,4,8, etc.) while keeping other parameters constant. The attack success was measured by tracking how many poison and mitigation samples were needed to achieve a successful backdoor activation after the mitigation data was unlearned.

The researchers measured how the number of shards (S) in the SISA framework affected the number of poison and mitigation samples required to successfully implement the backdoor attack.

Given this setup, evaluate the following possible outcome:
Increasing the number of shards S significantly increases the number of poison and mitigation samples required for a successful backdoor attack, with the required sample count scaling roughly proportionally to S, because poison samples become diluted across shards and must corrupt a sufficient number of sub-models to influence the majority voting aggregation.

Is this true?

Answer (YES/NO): YES